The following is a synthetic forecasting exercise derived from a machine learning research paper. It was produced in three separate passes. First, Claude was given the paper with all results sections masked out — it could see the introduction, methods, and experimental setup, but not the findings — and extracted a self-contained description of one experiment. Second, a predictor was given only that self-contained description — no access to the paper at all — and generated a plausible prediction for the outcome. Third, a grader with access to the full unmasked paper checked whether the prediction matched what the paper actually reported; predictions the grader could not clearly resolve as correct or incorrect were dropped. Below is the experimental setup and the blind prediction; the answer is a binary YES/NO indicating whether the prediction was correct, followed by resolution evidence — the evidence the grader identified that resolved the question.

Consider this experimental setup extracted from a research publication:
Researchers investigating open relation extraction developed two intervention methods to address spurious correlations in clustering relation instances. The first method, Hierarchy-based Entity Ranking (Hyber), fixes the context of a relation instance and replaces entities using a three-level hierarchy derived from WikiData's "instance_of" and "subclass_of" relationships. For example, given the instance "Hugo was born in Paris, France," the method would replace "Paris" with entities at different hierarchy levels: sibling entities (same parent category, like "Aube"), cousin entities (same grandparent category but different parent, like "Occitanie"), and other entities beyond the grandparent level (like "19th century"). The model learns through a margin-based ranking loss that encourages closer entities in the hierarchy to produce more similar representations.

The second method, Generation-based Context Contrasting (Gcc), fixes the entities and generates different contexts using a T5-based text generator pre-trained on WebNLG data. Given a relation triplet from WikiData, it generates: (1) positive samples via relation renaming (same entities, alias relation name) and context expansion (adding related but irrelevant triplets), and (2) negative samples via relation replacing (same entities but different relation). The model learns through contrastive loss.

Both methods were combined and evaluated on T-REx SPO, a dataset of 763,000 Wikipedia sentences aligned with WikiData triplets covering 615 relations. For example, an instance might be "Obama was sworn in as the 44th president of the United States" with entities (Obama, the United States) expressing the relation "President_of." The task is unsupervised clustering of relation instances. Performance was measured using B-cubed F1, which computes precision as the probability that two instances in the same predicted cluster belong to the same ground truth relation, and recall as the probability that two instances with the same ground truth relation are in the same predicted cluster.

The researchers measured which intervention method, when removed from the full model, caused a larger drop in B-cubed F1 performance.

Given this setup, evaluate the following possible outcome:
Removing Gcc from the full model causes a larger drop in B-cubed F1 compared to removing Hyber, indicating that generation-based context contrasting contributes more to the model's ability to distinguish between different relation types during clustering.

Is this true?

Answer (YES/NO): NO